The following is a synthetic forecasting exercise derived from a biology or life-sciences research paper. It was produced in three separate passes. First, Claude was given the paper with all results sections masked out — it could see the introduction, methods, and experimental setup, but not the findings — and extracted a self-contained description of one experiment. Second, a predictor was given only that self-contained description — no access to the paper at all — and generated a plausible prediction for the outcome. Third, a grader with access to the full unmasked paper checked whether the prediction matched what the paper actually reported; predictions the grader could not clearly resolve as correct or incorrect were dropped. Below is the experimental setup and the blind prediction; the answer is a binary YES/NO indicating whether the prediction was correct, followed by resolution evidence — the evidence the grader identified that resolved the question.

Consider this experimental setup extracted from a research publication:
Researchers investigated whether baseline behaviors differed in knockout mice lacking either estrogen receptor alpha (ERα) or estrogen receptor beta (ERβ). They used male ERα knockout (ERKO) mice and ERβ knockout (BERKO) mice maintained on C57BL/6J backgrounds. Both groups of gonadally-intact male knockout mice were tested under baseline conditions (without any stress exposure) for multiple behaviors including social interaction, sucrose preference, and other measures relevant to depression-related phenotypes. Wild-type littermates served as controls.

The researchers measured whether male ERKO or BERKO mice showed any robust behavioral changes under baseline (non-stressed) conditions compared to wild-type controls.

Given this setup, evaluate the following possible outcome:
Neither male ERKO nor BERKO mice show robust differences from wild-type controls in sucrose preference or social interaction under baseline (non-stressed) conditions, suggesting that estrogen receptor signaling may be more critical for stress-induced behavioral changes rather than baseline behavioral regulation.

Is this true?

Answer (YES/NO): YES